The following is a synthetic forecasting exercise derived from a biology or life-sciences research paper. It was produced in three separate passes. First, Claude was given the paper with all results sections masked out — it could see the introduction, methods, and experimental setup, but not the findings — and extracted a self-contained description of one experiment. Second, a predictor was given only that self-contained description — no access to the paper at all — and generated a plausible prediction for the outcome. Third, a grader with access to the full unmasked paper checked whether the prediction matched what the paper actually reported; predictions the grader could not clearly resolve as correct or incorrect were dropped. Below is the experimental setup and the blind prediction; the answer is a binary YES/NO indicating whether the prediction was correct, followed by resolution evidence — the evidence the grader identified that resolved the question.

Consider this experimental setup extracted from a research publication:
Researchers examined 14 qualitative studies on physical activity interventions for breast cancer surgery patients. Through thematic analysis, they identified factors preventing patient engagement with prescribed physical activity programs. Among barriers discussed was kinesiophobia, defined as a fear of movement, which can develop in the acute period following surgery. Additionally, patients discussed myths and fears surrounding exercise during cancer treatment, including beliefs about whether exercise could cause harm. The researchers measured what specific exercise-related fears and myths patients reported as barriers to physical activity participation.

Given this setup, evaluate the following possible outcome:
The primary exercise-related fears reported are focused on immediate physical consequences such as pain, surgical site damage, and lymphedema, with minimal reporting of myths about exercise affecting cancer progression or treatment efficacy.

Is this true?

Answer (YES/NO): NO